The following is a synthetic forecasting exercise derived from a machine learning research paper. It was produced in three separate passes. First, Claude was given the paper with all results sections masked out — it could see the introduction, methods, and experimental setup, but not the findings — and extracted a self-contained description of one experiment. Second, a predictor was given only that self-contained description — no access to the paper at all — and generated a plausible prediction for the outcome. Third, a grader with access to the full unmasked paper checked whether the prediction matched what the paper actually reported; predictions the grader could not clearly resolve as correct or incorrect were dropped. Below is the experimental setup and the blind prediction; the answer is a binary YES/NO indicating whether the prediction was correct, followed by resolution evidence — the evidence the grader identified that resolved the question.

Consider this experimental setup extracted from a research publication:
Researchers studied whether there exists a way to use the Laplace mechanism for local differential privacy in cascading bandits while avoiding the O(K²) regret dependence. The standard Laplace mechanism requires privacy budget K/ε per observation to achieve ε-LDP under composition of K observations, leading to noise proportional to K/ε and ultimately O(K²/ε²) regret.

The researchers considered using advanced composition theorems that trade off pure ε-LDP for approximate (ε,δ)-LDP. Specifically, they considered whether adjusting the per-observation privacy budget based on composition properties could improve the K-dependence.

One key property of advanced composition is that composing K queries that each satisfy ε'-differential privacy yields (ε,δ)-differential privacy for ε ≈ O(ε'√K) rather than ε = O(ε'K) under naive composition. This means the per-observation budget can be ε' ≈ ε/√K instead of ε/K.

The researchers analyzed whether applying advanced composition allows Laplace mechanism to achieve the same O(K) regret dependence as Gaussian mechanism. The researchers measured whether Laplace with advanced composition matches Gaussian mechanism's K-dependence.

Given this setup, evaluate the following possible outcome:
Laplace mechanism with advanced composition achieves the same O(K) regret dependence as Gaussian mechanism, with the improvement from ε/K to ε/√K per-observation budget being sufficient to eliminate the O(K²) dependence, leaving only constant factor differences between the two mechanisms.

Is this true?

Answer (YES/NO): YES